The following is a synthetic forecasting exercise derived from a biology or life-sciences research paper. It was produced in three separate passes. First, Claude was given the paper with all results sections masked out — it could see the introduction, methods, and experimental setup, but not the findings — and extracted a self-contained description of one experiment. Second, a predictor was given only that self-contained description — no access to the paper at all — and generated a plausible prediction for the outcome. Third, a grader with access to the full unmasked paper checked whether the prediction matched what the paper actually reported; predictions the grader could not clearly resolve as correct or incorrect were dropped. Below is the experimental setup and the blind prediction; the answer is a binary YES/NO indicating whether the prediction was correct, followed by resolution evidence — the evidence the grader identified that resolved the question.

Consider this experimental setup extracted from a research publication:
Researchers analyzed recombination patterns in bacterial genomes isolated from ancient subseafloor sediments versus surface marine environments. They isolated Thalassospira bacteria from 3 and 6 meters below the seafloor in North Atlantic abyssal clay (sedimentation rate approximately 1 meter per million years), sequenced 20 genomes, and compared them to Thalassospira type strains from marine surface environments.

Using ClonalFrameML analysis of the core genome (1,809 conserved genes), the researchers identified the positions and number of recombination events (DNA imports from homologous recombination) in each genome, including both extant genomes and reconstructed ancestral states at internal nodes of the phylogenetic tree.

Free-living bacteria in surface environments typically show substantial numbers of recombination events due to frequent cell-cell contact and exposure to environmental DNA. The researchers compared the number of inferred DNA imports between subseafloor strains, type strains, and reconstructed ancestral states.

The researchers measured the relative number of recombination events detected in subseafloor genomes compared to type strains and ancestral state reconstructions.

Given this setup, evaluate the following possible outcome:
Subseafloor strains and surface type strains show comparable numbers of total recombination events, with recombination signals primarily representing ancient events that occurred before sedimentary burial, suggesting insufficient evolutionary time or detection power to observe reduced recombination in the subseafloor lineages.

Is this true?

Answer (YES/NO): NO